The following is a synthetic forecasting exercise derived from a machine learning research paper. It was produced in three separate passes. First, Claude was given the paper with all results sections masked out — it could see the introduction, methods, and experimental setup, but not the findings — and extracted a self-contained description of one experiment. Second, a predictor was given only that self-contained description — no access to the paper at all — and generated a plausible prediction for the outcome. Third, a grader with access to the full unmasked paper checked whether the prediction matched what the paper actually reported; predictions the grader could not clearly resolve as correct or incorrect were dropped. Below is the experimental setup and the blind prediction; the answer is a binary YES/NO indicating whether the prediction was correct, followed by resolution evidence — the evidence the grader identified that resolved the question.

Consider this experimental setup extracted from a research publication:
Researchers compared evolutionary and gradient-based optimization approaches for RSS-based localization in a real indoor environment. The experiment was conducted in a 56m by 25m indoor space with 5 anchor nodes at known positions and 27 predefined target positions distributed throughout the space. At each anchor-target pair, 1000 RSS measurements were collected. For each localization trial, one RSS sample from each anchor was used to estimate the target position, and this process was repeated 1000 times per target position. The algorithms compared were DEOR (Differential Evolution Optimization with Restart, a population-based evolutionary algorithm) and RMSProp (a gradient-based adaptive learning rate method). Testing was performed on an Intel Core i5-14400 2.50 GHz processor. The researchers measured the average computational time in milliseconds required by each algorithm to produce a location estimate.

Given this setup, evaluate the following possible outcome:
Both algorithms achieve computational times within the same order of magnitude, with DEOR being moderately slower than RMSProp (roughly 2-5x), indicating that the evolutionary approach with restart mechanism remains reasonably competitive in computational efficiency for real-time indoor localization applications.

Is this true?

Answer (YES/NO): NO